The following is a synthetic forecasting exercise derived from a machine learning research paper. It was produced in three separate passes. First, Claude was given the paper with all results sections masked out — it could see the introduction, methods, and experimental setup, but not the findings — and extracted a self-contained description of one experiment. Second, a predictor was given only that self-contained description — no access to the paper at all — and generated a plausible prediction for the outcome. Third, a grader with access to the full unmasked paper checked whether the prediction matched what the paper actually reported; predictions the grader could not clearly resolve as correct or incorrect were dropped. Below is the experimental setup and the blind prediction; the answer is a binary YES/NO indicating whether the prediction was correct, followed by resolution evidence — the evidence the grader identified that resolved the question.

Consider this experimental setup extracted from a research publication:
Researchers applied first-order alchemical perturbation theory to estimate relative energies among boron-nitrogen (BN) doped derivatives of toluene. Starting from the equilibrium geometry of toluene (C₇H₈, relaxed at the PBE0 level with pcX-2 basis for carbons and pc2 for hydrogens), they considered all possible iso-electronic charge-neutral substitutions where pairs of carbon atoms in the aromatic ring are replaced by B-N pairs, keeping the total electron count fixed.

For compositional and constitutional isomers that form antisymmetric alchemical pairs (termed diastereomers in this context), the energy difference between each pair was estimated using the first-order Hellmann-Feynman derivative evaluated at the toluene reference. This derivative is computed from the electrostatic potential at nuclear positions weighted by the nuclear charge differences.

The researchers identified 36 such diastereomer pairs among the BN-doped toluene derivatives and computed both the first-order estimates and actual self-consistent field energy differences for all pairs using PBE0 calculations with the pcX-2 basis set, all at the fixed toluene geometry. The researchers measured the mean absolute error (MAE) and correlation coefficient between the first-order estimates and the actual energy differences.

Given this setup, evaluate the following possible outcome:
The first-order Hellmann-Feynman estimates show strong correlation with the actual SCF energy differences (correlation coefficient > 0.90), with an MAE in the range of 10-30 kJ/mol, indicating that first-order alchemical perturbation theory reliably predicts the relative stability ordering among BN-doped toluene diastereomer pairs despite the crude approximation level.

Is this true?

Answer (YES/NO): YES